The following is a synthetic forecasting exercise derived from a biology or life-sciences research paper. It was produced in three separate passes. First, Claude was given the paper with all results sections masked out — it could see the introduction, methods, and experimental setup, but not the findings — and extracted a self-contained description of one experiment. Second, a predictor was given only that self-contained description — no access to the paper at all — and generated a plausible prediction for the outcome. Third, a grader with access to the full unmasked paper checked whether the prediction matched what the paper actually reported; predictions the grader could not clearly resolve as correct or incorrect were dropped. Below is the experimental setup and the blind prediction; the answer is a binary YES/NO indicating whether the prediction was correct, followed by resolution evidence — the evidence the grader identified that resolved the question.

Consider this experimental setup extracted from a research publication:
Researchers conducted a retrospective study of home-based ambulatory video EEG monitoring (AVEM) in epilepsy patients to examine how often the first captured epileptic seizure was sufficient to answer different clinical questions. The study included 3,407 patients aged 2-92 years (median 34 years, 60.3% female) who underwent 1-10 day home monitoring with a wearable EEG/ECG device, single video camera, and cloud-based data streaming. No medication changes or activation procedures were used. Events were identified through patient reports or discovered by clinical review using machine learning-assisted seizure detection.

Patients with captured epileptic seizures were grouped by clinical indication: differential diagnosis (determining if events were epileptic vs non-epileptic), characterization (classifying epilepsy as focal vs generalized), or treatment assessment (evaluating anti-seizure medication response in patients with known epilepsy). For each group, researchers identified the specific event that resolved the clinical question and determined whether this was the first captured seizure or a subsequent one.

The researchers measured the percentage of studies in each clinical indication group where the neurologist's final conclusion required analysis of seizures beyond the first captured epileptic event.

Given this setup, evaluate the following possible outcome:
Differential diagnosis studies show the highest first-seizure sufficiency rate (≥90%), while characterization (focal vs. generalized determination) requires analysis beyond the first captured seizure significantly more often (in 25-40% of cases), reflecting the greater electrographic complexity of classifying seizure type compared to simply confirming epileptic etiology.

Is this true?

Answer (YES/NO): NO